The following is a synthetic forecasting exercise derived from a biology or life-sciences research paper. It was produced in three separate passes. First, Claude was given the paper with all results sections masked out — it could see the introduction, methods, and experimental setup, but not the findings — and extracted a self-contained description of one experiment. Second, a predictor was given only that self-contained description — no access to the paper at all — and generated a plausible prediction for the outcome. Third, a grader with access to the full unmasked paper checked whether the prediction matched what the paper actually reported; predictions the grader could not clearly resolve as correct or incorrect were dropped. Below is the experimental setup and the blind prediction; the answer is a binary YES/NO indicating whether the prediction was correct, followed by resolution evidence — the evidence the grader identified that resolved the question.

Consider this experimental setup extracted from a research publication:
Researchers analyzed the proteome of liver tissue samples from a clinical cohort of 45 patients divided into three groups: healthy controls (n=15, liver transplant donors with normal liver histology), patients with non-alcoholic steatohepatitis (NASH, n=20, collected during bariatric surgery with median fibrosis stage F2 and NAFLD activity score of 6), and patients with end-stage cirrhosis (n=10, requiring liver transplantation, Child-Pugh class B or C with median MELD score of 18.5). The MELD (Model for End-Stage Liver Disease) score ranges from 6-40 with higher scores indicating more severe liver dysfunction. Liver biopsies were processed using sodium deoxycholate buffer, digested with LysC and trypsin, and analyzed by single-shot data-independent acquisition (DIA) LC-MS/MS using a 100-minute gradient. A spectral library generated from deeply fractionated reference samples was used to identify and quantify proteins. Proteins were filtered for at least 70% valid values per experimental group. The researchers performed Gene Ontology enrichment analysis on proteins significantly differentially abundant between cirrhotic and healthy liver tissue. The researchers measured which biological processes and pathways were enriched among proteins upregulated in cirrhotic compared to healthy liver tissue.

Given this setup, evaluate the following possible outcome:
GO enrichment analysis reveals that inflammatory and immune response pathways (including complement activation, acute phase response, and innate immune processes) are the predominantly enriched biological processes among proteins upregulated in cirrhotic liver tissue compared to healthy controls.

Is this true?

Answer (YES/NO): NO